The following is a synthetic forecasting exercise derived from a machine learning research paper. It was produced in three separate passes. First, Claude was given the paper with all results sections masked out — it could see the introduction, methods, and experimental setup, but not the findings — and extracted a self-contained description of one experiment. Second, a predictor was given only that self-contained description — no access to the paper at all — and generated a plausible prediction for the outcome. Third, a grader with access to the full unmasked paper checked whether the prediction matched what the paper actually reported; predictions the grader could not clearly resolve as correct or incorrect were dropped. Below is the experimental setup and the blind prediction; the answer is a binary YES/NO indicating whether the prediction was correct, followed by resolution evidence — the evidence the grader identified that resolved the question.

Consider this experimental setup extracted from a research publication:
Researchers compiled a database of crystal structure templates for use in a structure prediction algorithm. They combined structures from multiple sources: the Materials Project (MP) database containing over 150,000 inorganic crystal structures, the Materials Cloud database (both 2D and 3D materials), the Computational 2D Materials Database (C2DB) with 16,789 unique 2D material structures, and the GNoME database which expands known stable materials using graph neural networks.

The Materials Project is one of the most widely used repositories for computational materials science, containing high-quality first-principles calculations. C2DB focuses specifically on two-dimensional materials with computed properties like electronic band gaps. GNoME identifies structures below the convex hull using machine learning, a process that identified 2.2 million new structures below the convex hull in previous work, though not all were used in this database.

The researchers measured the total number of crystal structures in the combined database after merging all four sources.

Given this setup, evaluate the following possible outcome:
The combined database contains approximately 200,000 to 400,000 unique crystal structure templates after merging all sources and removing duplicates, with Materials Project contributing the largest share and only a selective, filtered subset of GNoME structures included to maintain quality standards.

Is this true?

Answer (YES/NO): NO